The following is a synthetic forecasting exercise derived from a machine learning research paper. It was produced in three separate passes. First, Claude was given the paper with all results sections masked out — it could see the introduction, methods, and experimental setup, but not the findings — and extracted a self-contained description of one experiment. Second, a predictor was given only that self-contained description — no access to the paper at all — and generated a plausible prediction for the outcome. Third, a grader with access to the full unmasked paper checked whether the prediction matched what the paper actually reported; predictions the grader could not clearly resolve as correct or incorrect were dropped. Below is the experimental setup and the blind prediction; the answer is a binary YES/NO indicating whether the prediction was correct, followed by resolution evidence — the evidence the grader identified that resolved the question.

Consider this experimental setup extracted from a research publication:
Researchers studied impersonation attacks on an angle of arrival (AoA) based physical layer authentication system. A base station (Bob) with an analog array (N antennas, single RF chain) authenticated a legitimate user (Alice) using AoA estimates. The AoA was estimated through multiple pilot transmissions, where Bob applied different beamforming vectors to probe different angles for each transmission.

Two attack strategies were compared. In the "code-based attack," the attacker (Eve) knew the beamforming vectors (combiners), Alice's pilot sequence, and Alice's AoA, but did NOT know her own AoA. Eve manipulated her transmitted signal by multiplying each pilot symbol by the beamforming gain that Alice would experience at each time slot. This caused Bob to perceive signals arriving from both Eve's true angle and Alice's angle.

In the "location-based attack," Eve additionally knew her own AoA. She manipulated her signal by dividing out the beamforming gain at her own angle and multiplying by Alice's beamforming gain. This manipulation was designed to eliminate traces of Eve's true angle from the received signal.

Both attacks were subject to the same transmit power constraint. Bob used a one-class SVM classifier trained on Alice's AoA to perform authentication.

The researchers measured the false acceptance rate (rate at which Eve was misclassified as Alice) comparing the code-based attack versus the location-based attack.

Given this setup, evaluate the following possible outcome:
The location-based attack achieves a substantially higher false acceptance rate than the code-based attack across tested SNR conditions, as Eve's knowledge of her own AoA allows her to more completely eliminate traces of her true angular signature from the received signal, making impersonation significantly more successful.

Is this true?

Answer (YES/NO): YES